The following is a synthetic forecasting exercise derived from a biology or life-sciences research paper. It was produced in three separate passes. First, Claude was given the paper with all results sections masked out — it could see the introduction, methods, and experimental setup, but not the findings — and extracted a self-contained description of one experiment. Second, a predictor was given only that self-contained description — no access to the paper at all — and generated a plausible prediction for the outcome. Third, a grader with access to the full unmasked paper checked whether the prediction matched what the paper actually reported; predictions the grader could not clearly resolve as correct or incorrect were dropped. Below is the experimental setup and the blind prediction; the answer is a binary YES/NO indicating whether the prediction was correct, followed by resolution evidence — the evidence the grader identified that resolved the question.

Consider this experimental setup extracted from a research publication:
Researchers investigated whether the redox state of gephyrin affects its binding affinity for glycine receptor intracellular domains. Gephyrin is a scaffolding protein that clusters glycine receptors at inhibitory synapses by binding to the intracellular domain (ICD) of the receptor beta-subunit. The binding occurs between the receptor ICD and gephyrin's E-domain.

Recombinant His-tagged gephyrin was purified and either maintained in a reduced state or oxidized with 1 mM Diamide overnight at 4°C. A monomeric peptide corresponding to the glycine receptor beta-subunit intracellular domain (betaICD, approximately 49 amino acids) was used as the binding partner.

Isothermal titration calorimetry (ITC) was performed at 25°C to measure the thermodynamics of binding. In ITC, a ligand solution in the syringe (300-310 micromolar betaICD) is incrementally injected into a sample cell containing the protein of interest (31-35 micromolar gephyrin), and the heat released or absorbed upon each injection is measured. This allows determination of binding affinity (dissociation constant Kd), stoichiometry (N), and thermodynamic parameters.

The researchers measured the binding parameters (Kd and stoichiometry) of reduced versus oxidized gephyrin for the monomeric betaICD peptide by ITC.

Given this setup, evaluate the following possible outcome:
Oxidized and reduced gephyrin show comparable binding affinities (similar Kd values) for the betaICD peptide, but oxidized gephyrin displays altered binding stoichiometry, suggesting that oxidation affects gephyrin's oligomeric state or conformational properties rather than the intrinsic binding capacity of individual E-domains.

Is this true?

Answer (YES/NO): NO